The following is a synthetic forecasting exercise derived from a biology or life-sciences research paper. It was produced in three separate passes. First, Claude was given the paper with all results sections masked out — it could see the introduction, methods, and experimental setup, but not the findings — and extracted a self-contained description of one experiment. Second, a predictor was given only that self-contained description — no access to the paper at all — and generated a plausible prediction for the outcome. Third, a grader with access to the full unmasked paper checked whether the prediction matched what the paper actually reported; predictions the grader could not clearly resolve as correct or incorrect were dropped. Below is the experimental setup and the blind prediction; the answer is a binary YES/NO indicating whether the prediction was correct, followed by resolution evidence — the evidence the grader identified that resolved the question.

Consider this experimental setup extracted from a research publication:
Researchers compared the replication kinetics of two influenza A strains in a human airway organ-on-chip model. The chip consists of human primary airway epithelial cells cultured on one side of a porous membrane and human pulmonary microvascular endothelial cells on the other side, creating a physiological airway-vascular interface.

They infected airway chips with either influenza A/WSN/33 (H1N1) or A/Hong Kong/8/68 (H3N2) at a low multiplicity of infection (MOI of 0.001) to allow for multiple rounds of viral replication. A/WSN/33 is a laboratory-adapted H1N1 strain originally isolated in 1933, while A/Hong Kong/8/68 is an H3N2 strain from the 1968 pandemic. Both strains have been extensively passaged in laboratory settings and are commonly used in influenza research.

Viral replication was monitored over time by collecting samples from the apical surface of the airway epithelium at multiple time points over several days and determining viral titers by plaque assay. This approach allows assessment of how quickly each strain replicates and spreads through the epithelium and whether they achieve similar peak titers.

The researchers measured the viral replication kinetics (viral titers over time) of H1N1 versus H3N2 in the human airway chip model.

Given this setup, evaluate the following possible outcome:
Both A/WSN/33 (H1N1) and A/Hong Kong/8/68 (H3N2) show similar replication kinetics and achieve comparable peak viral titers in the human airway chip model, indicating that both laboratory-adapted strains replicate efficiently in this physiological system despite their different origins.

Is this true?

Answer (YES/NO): NO